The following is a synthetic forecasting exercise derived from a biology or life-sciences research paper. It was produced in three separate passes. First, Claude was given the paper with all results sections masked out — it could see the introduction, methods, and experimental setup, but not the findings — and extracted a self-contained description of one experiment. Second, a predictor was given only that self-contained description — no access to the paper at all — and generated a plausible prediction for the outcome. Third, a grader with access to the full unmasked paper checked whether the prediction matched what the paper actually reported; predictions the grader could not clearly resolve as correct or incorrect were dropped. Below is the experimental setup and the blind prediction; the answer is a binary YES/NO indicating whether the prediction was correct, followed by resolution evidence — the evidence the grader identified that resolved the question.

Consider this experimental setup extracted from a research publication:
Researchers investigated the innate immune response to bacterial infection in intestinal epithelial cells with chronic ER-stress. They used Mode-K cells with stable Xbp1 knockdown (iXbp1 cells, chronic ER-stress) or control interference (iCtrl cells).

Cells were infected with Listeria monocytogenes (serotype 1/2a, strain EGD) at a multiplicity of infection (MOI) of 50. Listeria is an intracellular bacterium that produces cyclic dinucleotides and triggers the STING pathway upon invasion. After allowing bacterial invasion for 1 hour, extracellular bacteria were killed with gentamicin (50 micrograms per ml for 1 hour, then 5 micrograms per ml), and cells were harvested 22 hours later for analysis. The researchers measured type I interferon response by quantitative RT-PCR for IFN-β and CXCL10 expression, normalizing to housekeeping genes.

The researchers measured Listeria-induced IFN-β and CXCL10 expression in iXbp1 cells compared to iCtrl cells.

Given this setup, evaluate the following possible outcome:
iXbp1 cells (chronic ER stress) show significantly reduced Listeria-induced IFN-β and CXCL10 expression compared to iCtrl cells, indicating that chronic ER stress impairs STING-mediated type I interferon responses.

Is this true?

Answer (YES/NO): YES